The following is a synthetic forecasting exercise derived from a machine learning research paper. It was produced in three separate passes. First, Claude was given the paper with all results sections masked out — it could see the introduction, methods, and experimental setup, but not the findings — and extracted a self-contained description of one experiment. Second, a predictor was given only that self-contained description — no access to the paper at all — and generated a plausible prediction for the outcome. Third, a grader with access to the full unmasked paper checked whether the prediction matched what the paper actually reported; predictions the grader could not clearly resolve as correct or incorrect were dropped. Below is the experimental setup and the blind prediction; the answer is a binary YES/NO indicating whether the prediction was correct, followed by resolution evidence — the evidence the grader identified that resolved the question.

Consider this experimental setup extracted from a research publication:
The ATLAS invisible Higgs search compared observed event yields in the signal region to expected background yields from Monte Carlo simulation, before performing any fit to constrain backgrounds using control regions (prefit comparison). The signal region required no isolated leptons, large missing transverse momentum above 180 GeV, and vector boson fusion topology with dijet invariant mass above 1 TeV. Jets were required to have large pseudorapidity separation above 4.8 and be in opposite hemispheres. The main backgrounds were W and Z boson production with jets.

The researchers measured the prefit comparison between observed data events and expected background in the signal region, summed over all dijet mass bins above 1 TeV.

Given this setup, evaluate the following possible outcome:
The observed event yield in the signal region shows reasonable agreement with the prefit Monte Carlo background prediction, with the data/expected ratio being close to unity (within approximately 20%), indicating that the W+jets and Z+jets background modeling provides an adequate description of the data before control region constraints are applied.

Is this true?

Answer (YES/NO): YES